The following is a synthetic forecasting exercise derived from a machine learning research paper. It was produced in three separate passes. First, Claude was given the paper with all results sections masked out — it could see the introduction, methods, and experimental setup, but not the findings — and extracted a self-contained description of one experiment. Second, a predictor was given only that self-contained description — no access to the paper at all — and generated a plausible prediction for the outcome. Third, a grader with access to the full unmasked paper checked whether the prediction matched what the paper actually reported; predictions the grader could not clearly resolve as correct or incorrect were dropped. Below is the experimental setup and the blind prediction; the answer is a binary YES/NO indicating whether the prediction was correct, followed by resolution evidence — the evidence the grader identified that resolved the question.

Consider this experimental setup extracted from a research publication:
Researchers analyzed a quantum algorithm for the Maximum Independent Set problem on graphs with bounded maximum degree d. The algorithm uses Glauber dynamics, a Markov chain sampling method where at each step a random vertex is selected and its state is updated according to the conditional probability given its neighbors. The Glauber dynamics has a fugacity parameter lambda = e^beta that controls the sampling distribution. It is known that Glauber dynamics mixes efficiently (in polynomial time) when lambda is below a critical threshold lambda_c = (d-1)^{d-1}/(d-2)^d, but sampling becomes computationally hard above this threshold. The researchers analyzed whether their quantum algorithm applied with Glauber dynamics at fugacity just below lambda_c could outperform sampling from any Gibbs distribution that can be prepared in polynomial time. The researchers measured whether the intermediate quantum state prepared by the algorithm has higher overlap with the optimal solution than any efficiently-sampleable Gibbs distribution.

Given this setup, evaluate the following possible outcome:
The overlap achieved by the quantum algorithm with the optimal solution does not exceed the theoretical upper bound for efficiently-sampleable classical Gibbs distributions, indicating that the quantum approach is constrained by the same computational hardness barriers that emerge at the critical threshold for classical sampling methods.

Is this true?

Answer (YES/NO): NO